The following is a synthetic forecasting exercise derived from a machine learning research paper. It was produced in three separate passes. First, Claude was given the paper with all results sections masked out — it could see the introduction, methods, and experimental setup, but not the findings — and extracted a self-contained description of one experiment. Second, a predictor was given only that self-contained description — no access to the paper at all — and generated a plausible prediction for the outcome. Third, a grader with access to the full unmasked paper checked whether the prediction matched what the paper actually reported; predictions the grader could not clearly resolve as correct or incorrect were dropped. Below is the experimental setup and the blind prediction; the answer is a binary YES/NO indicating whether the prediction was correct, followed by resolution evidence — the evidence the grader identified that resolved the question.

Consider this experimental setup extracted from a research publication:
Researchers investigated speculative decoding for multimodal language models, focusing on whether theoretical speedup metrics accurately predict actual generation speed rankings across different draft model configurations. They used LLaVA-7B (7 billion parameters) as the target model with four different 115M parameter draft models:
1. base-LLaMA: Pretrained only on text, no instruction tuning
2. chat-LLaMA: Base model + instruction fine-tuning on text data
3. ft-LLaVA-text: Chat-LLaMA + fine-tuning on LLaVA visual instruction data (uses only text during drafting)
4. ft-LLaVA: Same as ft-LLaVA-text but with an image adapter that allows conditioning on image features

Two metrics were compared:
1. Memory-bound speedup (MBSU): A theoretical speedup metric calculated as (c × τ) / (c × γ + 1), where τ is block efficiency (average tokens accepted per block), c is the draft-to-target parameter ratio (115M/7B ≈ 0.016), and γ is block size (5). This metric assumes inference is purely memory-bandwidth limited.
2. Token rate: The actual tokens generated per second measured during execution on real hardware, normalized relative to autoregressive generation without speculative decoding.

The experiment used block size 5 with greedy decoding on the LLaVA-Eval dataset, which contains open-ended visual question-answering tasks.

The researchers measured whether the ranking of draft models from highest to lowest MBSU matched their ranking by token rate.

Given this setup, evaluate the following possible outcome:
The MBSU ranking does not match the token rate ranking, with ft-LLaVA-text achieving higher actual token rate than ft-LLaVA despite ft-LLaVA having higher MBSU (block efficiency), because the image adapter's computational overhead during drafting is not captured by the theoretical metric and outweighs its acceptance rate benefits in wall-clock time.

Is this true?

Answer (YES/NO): NO